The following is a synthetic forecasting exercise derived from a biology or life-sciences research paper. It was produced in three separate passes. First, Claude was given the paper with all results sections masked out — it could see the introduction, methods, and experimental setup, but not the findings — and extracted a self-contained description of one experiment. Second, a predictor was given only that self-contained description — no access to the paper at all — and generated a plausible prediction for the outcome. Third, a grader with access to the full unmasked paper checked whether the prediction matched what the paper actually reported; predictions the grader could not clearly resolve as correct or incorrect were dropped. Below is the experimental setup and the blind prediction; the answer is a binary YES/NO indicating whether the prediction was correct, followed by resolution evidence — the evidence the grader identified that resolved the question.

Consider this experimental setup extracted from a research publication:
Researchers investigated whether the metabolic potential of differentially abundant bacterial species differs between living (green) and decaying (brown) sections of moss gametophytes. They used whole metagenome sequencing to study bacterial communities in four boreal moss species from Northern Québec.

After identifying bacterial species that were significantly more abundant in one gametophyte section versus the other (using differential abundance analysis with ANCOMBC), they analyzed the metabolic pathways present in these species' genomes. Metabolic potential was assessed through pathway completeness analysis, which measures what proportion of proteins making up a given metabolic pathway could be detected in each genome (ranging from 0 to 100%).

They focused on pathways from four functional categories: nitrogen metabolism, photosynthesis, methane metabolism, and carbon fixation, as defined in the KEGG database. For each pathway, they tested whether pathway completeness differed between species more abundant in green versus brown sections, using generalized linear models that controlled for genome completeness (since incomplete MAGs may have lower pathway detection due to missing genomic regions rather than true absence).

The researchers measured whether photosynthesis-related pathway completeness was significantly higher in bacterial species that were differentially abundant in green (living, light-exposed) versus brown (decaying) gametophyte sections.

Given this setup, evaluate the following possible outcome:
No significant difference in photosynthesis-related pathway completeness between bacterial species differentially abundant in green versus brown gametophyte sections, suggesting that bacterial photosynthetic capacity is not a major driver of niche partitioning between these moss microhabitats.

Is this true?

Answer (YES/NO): NO